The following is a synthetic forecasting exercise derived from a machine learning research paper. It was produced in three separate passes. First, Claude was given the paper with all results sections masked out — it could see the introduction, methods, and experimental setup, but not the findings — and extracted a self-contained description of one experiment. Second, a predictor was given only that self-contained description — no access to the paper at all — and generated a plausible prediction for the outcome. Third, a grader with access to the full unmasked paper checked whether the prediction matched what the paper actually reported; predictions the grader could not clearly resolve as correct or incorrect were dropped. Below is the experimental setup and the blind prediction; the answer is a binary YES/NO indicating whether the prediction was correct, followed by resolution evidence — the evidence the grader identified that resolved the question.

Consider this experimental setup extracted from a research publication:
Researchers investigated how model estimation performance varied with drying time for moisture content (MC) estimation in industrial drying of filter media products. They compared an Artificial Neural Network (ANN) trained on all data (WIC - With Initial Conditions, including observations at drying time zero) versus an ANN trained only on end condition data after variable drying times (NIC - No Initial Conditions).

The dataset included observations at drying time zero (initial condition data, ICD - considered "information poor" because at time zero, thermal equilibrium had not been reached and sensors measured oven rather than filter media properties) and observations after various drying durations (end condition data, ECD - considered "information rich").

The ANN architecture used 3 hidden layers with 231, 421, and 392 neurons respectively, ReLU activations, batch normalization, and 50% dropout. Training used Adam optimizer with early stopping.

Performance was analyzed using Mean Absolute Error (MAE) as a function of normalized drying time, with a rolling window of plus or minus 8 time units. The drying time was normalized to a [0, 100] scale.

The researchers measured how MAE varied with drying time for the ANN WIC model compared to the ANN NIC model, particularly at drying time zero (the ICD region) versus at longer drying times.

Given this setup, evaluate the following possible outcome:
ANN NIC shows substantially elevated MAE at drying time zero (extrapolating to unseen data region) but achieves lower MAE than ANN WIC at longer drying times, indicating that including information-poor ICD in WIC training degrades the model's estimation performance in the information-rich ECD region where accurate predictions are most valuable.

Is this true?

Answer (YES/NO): YES